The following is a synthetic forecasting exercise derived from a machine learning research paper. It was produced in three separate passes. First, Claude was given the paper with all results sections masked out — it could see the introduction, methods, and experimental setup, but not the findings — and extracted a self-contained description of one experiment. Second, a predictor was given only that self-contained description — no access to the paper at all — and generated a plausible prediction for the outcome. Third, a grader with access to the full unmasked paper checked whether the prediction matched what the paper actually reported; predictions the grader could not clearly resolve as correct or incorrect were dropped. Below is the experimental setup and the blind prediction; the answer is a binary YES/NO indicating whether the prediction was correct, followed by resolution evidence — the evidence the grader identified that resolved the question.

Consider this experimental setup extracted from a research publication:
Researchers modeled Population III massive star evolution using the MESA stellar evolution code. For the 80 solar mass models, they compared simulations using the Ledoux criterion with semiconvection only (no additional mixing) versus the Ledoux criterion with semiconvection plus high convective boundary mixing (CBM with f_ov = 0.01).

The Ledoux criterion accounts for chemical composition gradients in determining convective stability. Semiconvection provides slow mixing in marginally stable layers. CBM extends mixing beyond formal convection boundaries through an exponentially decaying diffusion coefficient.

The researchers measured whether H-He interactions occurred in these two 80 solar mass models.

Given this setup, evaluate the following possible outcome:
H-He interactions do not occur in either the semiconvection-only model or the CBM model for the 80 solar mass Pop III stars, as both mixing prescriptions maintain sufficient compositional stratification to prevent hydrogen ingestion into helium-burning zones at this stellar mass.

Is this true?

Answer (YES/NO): NO